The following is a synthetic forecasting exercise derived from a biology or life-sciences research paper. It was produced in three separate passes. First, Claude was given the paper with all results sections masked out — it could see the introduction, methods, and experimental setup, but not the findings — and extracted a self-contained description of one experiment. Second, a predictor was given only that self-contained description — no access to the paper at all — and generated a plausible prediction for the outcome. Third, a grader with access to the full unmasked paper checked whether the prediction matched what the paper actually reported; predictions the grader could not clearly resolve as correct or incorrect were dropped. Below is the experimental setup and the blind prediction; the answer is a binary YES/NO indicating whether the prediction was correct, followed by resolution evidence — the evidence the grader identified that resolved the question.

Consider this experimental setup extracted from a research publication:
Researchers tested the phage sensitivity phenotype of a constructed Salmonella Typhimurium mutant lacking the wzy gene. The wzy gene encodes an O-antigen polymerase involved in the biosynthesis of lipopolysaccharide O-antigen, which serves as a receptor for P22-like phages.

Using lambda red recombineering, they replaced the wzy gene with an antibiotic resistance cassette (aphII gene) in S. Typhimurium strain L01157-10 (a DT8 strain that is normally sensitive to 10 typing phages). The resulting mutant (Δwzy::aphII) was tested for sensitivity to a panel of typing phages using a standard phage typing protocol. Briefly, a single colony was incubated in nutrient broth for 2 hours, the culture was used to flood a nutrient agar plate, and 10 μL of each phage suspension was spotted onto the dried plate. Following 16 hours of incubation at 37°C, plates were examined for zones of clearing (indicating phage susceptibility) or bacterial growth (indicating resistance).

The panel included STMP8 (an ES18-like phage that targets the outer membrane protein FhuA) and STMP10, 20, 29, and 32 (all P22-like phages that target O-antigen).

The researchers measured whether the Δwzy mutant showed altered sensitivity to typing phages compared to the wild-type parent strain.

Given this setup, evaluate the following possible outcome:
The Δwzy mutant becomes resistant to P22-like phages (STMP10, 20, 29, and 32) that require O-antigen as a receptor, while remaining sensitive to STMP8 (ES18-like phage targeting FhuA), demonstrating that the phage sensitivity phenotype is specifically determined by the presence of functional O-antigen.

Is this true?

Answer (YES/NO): YES